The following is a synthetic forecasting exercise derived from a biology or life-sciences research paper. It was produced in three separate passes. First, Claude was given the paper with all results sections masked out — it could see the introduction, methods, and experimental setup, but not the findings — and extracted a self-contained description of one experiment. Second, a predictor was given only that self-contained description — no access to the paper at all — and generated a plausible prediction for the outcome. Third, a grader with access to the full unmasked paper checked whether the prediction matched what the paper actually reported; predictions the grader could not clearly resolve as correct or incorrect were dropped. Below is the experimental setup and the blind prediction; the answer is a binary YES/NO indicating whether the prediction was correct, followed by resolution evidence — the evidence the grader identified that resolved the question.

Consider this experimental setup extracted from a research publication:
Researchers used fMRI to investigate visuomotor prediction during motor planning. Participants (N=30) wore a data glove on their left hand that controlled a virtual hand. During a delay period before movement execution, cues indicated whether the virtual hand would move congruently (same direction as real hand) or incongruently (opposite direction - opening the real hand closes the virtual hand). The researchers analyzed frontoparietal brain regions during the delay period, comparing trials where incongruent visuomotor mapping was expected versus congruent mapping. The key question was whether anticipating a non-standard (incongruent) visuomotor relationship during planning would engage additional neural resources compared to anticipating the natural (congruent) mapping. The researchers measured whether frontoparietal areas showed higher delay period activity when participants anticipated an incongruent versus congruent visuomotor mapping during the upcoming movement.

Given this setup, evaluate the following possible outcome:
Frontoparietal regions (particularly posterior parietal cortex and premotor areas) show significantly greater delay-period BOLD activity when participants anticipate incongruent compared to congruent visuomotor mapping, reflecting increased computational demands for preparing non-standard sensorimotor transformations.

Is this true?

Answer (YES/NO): YES